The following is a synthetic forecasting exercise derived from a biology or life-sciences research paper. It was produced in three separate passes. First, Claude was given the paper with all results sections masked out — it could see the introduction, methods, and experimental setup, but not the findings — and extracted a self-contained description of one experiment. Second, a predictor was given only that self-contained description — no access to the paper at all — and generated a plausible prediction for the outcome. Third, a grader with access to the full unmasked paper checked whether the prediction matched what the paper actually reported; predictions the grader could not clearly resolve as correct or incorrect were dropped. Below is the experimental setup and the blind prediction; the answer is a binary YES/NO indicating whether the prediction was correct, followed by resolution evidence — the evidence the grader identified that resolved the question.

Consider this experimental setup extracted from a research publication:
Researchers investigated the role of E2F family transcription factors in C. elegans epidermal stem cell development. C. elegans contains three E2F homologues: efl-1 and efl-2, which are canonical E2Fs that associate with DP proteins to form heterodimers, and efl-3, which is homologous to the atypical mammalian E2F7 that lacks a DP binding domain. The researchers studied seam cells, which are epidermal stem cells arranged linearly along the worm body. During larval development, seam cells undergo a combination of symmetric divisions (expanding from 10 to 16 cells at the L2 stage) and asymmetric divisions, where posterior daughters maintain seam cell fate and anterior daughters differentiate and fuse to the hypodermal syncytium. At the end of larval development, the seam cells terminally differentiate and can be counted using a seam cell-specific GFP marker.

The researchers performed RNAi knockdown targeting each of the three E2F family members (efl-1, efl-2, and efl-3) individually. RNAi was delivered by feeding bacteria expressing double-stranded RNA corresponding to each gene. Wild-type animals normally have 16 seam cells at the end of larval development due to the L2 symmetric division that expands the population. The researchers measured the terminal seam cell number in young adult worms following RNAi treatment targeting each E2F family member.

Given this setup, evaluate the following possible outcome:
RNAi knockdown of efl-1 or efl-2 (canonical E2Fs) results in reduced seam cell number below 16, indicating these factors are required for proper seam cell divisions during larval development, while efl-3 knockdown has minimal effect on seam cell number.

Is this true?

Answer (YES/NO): NO